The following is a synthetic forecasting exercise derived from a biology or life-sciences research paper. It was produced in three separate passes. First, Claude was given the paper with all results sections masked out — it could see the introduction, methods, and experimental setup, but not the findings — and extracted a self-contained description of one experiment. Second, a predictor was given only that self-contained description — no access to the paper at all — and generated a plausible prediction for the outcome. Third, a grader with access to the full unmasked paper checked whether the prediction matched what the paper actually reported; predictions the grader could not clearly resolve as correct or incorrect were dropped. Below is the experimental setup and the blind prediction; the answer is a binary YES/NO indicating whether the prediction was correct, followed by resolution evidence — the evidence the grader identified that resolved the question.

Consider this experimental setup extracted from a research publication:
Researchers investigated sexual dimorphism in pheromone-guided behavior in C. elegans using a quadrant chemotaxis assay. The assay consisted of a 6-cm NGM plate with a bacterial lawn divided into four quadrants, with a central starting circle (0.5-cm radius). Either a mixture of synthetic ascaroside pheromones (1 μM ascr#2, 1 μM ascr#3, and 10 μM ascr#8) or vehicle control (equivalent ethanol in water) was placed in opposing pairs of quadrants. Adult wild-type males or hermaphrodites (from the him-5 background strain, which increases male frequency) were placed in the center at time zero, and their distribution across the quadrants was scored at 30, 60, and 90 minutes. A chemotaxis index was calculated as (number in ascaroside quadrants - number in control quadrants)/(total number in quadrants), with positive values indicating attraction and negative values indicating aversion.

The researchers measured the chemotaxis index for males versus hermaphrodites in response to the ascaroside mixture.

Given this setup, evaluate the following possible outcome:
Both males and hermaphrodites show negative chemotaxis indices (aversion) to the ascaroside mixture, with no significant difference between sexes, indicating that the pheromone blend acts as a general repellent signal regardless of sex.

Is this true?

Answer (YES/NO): NO